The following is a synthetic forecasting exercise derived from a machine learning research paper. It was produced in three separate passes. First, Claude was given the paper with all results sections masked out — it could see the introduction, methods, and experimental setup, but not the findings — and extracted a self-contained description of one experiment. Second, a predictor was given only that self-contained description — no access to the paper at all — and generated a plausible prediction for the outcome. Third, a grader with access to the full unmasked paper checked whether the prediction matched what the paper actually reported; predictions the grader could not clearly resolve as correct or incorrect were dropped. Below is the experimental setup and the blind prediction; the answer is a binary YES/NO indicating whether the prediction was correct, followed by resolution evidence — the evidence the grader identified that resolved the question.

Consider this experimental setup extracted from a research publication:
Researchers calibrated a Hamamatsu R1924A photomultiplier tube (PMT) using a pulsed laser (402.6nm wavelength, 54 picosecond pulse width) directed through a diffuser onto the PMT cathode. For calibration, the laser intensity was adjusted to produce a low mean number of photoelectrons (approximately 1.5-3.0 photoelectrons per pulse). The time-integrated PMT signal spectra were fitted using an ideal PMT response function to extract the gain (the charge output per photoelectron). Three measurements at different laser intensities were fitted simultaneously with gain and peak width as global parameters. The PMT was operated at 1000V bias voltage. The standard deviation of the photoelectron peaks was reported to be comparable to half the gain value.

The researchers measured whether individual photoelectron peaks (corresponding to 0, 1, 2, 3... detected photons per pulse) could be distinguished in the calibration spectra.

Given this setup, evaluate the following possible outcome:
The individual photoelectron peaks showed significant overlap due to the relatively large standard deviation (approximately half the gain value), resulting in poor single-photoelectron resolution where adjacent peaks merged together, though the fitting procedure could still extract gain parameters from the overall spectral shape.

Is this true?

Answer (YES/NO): YES